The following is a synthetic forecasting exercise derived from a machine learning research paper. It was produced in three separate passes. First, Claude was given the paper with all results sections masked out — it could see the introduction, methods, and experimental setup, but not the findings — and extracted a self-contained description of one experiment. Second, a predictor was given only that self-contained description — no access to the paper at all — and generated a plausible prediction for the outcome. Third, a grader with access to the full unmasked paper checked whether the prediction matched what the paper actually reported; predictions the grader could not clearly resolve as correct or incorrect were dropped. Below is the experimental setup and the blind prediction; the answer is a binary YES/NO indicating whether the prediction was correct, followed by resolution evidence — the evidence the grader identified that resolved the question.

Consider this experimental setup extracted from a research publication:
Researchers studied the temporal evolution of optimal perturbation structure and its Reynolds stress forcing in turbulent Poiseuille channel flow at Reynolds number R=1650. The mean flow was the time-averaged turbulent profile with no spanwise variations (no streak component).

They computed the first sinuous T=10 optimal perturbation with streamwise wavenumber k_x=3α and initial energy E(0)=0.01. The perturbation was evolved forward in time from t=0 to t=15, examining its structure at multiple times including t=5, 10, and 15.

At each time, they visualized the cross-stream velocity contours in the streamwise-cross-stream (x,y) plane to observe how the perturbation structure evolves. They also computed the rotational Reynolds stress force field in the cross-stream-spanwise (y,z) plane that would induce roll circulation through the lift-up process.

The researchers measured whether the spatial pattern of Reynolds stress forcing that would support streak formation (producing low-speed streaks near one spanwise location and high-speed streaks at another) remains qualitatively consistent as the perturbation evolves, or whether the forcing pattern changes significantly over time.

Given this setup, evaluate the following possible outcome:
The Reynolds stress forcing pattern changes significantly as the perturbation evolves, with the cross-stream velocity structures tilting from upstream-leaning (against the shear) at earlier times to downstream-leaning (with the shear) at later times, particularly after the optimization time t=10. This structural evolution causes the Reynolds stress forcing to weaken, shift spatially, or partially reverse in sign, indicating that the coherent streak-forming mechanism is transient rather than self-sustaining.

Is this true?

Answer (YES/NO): NO